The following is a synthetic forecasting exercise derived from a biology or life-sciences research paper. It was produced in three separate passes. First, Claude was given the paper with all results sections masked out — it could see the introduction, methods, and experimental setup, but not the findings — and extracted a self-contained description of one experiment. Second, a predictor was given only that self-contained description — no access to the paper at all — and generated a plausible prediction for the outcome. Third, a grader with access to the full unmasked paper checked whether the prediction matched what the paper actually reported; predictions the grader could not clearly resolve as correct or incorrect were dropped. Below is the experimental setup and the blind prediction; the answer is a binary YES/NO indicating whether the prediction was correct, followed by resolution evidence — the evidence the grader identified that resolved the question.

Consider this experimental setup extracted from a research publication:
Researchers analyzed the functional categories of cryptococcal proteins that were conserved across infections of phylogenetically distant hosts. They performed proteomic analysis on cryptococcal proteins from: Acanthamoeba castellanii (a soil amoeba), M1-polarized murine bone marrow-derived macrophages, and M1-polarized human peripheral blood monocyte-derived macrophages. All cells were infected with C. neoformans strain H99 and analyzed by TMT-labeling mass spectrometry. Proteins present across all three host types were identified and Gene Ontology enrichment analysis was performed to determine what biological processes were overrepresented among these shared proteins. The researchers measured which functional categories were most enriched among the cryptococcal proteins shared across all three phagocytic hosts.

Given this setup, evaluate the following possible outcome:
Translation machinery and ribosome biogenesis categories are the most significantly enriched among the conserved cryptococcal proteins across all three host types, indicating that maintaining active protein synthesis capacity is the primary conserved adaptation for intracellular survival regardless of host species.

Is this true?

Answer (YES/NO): NO